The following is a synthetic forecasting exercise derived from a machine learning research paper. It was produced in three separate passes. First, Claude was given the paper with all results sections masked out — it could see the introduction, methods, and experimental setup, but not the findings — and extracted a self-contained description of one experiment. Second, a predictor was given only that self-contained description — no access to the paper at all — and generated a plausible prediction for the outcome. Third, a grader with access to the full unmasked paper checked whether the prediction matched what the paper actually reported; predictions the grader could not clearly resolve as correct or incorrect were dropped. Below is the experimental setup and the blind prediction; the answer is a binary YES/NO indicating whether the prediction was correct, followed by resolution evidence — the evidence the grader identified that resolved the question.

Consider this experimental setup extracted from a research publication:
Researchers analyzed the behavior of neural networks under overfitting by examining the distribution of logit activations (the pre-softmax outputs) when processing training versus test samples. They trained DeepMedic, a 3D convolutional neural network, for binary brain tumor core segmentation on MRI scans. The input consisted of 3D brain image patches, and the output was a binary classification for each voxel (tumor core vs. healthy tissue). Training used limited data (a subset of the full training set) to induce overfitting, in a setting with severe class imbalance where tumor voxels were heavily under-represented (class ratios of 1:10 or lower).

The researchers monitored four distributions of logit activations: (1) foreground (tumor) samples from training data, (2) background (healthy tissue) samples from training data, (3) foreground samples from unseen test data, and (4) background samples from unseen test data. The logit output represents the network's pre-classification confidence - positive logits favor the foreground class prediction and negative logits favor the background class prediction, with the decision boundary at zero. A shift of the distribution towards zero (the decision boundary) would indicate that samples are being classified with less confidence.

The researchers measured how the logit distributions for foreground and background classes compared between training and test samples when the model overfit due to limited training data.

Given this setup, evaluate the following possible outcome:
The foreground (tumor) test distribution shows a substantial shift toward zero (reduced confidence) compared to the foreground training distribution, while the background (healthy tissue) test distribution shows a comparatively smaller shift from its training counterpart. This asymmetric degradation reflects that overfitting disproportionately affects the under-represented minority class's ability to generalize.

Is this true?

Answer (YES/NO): YES